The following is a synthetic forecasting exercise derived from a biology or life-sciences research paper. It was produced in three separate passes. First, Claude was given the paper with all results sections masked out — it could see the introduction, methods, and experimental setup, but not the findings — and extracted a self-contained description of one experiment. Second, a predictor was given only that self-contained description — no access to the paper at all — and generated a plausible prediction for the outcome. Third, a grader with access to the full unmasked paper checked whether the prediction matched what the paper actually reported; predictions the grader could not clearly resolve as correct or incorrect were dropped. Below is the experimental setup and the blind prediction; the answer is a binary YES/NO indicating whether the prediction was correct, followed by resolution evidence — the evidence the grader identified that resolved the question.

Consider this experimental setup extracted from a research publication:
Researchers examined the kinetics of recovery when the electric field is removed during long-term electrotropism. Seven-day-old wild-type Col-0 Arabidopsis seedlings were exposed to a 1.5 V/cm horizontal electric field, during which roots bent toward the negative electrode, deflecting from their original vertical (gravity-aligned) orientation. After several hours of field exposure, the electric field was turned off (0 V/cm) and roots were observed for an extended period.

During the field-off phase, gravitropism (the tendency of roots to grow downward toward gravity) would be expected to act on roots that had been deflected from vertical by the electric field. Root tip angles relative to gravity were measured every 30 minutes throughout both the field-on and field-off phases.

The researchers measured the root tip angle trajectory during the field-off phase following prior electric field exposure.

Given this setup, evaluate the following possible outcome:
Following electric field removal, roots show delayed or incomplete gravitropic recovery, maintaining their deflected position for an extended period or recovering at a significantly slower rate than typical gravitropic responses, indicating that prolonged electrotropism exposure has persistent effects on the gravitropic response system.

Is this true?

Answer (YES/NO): NO